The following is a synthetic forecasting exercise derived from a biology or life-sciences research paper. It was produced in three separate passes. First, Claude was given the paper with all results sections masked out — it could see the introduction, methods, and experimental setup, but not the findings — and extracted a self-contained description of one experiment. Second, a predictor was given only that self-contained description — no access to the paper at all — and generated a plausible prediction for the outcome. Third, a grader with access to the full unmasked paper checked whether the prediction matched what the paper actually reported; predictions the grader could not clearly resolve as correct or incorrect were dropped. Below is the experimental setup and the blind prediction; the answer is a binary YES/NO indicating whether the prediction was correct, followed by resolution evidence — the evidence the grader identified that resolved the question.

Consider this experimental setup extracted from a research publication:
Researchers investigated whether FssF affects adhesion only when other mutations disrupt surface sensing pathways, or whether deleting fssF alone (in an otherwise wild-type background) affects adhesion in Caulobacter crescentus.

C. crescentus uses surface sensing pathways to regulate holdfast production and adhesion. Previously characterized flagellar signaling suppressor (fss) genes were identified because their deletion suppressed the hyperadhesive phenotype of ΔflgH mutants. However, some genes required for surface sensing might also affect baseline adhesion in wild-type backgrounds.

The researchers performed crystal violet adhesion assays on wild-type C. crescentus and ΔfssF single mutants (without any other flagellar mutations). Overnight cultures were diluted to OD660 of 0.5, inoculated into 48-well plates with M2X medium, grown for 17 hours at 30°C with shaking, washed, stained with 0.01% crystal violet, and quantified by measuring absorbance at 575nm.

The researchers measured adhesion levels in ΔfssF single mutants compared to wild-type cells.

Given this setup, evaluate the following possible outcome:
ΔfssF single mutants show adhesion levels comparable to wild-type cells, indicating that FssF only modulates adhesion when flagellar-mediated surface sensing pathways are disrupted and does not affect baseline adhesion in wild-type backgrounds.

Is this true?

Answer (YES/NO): NO